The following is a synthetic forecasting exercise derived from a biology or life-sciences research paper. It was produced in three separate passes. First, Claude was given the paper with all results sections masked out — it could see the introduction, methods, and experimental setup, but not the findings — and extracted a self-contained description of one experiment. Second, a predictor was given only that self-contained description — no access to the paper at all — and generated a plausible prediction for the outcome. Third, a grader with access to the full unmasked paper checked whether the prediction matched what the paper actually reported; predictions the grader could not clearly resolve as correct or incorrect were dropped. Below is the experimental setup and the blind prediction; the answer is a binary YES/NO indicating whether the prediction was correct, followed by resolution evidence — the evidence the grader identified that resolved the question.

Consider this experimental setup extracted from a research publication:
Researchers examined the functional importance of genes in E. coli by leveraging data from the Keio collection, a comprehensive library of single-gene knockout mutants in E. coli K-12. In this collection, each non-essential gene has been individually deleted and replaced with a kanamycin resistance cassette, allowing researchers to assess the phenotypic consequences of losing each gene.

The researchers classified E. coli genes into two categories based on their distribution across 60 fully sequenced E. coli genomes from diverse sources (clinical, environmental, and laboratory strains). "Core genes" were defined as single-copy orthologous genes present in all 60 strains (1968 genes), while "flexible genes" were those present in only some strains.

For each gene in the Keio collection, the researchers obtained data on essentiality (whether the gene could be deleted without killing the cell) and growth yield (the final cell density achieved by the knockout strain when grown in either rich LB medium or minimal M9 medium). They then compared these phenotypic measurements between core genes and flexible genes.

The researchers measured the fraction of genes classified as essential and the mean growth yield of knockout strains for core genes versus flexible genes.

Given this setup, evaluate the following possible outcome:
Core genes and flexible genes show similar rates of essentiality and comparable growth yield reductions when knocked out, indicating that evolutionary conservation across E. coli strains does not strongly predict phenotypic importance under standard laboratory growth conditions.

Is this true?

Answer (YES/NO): NO